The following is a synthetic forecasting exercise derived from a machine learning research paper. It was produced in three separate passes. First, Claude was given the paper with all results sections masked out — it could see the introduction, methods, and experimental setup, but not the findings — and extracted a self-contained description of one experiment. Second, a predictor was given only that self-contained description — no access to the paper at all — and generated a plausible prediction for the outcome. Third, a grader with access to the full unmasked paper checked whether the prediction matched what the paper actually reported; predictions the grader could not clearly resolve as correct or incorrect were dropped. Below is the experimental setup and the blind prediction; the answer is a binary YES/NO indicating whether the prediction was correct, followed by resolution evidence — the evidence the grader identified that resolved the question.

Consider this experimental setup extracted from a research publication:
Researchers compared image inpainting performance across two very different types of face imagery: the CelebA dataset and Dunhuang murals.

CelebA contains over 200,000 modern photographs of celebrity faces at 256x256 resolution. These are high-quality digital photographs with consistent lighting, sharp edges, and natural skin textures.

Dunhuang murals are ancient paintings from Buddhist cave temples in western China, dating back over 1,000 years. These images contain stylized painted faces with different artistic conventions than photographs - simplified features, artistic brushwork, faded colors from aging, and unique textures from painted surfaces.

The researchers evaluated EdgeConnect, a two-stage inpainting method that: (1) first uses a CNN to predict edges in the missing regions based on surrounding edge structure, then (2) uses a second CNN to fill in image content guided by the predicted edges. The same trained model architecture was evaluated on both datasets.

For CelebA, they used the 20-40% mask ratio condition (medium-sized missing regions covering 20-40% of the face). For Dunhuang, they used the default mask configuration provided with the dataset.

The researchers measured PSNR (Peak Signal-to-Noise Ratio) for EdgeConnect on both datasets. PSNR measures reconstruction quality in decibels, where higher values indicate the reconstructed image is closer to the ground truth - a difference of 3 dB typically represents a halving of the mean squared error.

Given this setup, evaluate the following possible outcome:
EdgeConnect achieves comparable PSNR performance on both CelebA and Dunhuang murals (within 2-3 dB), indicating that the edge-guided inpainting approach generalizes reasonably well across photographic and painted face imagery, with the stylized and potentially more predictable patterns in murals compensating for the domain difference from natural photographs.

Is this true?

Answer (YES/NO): NO